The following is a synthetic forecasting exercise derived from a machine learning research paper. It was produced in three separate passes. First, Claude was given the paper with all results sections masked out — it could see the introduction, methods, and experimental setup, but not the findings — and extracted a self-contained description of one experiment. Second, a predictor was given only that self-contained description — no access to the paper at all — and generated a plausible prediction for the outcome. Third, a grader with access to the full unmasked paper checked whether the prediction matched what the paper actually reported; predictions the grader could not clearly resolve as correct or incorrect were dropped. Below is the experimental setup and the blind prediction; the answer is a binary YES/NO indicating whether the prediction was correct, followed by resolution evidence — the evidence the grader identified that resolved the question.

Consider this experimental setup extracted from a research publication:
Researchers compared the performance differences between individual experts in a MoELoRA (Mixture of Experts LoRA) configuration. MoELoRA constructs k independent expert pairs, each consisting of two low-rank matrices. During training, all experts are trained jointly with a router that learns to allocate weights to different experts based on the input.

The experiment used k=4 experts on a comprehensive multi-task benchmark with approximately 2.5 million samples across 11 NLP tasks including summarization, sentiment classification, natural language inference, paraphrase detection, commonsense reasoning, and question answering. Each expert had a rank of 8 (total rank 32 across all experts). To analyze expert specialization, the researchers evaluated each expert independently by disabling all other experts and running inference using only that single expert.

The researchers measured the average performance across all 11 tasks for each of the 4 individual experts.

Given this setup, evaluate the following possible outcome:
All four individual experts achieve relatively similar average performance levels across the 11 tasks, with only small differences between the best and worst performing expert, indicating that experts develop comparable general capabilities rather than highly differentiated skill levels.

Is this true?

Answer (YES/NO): NO